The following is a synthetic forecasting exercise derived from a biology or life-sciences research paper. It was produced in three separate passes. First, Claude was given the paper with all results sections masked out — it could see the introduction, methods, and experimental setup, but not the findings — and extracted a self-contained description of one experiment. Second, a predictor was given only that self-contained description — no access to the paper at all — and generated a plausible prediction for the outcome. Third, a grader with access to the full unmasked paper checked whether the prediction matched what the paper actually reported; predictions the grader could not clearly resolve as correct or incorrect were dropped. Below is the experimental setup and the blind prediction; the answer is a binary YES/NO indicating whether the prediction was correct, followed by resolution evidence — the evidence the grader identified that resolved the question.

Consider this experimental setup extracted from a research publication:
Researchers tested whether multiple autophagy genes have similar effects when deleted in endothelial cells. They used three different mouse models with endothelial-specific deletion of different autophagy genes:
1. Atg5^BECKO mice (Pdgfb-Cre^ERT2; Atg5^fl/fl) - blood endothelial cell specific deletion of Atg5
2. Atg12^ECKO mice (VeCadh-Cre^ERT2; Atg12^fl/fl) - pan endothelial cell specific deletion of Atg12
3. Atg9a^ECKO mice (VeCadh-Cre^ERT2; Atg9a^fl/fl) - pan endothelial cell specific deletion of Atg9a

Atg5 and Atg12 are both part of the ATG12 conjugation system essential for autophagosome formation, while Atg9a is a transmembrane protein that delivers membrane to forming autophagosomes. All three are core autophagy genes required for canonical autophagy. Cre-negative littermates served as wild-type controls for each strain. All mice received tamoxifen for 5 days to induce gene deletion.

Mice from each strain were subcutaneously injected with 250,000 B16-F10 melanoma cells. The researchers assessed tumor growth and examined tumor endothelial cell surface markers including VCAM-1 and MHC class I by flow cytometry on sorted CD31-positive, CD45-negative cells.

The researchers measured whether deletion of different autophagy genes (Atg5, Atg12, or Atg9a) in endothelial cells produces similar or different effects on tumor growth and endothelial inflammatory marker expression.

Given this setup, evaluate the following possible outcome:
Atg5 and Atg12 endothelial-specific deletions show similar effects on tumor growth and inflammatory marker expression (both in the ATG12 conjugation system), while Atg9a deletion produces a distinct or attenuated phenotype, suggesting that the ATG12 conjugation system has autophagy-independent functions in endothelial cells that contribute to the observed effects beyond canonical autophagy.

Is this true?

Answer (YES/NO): NO